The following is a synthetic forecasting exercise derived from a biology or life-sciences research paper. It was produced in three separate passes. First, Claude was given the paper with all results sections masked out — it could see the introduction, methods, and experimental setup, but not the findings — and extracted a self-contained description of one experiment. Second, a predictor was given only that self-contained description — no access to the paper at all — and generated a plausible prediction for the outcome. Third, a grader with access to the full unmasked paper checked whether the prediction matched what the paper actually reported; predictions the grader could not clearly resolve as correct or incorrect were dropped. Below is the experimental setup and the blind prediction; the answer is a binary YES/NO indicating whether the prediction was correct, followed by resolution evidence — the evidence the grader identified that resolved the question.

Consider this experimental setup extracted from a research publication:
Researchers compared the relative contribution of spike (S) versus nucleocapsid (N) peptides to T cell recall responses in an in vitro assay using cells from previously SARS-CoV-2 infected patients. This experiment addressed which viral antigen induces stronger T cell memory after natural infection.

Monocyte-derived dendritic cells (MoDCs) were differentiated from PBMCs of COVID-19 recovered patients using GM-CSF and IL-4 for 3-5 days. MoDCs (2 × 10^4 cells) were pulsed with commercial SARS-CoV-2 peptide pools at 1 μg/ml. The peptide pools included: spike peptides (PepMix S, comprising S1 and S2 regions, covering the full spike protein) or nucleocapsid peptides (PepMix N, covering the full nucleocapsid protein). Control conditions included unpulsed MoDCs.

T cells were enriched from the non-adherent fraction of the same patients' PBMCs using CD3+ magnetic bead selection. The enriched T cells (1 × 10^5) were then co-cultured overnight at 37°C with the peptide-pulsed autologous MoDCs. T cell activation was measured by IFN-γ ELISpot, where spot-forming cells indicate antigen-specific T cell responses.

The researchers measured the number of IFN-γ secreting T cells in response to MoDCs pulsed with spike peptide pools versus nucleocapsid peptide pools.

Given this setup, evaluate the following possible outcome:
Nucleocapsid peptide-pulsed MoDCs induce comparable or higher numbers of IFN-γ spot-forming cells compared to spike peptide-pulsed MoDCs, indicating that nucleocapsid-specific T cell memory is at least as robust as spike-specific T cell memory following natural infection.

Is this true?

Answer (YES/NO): YES